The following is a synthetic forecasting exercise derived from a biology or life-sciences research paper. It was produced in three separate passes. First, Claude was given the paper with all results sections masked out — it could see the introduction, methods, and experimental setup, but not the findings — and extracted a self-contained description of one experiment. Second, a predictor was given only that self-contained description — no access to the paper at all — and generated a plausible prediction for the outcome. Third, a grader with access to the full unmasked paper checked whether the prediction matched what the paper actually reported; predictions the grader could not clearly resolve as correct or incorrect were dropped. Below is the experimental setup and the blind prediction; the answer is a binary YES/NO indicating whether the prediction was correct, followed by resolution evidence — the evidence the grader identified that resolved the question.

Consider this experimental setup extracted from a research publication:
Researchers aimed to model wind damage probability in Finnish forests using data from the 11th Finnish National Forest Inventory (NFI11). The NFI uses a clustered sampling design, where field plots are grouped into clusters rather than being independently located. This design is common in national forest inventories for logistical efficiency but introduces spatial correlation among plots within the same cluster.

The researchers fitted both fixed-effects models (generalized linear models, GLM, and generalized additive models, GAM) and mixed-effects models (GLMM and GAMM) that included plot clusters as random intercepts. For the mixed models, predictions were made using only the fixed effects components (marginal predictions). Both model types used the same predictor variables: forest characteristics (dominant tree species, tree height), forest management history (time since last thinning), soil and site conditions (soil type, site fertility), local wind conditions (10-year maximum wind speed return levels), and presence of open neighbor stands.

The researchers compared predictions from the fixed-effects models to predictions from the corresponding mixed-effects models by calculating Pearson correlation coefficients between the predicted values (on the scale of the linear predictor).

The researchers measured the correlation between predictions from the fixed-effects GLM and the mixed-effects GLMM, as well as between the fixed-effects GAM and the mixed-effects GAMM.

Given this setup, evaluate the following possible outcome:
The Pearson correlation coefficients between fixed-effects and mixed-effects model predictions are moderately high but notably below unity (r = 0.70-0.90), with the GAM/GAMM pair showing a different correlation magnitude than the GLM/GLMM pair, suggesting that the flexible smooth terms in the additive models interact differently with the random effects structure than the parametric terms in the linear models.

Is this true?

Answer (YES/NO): NO